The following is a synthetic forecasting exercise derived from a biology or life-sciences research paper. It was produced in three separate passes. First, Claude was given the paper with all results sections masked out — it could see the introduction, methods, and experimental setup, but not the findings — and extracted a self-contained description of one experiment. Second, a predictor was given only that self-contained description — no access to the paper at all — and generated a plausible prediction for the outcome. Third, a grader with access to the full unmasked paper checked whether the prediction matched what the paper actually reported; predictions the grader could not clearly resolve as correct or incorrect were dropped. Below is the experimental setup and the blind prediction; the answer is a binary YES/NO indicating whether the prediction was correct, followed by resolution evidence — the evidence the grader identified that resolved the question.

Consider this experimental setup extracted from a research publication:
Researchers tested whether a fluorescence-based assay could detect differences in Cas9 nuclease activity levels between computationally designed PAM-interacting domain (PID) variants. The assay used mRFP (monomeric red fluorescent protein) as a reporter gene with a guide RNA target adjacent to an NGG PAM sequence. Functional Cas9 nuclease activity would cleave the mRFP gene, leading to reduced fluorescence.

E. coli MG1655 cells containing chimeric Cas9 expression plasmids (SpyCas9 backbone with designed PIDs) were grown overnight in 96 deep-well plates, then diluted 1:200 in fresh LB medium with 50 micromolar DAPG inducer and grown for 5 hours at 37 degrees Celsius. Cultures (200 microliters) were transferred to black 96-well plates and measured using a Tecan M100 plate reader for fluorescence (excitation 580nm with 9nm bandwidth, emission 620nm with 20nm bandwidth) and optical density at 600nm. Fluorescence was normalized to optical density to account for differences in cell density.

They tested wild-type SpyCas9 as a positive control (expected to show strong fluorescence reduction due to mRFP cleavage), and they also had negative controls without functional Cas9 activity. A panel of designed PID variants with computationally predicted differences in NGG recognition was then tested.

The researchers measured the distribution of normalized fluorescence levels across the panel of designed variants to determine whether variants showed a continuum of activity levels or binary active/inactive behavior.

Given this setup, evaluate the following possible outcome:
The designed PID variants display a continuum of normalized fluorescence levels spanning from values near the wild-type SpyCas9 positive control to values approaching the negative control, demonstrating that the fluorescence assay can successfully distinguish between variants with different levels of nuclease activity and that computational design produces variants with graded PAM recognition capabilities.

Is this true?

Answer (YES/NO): YES